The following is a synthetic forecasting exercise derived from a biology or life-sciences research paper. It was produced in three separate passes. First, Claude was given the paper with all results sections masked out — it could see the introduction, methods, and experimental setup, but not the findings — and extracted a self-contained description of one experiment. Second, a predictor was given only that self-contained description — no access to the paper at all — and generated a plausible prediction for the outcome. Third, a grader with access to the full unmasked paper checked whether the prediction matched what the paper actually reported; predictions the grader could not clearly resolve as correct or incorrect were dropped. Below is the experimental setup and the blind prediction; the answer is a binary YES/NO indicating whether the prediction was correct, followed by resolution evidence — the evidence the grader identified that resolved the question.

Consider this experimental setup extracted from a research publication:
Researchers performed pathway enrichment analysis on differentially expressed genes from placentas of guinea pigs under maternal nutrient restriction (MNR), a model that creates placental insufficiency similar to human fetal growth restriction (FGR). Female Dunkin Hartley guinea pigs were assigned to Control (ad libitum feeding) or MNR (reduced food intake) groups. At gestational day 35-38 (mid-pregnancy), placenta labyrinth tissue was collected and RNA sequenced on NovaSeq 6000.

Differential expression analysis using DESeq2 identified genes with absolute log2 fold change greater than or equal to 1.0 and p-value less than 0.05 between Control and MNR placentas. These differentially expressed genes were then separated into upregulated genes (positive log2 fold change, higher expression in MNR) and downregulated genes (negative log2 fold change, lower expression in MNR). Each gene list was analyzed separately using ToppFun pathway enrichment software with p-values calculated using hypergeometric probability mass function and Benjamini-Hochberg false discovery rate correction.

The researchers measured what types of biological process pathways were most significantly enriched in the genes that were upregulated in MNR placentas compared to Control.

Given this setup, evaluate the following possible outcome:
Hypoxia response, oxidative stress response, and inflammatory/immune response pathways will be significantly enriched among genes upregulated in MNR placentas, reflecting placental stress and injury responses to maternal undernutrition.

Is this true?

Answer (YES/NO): NO